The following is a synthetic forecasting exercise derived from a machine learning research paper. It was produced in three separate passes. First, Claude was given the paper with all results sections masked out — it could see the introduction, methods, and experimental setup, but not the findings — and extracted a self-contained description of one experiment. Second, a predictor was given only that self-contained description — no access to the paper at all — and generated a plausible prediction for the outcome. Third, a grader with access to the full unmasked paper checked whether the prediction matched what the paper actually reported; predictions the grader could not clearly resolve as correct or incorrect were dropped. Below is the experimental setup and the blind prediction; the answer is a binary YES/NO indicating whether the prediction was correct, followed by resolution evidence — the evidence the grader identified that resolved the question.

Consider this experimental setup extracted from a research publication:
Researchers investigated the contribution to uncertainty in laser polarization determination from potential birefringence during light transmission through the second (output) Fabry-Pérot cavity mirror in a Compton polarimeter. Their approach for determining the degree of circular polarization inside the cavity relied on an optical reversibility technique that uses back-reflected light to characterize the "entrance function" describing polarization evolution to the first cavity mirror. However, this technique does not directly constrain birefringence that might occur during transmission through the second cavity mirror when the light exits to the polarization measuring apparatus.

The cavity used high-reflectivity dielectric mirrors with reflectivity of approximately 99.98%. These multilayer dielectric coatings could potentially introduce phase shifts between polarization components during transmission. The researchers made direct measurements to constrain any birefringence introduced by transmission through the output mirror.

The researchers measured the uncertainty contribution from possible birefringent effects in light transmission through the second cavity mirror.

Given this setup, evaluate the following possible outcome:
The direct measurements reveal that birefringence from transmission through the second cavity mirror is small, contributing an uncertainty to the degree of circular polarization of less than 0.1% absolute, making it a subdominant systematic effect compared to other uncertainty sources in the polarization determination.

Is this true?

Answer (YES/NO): NO